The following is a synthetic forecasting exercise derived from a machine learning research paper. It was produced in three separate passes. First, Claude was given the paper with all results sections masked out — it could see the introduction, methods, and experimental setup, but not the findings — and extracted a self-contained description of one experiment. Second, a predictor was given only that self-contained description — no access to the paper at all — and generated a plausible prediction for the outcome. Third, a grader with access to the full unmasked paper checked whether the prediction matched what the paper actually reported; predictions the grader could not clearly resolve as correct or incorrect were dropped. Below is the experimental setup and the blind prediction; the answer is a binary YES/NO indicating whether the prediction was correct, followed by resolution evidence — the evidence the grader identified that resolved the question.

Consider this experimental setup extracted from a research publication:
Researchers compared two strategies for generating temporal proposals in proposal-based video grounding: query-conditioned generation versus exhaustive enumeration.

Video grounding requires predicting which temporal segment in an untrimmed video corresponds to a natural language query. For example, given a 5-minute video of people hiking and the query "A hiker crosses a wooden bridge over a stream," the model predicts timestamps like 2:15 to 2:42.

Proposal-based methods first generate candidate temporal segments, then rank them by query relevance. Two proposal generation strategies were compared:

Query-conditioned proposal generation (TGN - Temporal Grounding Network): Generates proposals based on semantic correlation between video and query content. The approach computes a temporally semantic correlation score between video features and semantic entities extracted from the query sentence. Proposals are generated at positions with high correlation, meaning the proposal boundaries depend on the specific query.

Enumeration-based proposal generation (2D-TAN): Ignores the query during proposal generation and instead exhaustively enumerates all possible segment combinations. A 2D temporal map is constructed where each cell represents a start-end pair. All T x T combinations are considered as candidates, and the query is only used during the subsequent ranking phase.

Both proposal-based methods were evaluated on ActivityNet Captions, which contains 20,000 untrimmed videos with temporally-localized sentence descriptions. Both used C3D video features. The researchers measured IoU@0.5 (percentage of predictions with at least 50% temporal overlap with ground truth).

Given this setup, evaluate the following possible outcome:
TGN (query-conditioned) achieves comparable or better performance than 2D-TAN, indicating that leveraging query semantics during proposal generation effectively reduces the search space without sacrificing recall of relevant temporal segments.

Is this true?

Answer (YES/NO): NO